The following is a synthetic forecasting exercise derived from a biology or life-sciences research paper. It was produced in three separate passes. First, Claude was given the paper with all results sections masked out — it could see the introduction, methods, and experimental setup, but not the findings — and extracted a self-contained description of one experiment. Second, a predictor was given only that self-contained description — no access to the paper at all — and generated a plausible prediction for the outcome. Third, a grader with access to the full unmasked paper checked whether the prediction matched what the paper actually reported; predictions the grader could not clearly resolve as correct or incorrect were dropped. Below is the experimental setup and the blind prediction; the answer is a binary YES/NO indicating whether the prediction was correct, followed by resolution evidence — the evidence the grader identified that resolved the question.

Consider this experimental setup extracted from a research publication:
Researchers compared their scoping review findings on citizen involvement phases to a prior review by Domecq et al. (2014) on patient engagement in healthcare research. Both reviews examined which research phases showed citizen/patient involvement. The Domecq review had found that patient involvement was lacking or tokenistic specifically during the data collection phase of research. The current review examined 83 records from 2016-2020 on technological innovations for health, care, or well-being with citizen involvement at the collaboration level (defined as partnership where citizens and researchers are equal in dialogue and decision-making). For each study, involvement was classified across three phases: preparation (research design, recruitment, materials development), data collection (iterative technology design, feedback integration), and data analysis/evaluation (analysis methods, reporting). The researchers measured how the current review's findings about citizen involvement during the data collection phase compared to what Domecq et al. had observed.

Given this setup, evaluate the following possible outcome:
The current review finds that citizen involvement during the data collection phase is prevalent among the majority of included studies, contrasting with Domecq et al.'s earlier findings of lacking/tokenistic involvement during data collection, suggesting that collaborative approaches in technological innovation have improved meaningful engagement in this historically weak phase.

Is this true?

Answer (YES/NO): YES